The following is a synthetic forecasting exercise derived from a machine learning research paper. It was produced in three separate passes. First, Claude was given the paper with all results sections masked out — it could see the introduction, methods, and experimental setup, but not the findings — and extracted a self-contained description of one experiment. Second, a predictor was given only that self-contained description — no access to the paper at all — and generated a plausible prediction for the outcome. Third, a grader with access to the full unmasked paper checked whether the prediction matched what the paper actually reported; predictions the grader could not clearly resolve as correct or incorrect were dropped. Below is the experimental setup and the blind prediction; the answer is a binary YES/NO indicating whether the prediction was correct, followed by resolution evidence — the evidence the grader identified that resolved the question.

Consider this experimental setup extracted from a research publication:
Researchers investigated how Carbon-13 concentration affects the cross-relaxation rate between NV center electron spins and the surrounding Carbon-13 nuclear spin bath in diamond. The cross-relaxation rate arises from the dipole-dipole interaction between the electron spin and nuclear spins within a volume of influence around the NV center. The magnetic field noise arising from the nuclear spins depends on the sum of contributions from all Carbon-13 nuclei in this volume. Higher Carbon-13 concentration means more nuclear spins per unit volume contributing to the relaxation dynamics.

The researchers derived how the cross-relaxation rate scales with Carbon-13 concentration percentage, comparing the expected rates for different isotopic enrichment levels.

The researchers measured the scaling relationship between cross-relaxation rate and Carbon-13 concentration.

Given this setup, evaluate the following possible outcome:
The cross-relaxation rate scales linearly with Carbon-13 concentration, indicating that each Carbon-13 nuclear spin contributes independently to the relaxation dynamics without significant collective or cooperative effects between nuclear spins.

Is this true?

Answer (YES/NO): YES